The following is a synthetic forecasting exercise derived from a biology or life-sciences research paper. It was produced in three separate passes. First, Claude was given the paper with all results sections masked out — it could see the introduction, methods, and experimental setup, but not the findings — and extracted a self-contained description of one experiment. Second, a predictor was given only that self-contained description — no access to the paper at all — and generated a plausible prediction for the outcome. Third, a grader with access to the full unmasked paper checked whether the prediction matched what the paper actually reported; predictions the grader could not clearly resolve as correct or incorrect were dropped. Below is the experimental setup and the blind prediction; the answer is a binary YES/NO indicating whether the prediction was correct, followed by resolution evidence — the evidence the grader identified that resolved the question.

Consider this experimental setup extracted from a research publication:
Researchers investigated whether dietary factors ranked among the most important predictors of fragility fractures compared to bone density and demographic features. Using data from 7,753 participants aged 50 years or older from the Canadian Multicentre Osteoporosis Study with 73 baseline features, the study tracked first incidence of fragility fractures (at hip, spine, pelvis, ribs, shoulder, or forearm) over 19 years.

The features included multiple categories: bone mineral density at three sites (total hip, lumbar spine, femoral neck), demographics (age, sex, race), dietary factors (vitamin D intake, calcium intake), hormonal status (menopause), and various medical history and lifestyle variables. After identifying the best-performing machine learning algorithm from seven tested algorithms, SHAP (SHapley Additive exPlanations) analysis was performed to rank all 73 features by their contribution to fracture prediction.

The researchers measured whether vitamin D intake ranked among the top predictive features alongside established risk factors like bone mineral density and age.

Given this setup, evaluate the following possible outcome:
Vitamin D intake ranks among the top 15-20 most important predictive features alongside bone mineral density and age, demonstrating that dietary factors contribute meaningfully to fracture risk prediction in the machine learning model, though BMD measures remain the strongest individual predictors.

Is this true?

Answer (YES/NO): YES